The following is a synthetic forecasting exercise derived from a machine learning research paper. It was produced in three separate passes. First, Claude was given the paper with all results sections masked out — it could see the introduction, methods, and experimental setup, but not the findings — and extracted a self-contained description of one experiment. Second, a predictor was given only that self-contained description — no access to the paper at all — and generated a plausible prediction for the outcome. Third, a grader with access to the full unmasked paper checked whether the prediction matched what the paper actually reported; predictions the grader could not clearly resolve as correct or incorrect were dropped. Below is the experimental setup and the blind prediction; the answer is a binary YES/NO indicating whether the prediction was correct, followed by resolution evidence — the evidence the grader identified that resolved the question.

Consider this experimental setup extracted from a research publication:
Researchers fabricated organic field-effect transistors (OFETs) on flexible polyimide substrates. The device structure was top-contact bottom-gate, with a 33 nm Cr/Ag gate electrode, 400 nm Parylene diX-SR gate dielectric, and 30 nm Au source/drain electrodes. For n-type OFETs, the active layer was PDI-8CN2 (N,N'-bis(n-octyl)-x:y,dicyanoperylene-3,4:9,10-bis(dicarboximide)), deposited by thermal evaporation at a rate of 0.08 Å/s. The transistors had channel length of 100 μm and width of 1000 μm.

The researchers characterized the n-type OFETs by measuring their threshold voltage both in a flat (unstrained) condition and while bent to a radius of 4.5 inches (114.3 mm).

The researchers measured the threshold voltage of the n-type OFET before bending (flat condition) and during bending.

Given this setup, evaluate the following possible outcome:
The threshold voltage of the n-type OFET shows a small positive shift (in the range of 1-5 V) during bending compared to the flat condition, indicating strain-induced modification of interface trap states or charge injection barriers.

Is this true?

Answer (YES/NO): YES